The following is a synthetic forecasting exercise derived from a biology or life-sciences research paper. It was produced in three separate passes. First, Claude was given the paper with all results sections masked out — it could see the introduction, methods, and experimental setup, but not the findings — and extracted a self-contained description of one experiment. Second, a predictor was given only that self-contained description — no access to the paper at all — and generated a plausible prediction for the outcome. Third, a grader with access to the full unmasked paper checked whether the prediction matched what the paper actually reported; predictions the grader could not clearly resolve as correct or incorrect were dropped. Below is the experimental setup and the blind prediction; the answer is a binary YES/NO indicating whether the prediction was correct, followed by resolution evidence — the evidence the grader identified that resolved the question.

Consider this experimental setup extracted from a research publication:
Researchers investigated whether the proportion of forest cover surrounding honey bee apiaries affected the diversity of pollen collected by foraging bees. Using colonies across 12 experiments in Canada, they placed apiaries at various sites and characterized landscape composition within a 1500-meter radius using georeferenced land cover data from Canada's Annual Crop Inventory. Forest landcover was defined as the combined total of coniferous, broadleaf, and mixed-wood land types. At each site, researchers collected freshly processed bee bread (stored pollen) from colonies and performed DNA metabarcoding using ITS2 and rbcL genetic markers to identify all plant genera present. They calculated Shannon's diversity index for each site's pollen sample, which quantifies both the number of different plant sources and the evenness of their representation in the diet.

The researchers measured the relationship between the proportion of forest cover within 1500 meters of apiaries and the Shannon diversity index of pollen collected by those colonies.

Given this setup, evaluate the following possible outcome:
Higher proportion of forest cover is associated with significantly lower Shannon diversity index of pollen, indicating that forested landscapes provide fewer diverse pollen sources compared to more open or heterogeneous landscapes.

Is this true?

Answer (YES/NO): NO